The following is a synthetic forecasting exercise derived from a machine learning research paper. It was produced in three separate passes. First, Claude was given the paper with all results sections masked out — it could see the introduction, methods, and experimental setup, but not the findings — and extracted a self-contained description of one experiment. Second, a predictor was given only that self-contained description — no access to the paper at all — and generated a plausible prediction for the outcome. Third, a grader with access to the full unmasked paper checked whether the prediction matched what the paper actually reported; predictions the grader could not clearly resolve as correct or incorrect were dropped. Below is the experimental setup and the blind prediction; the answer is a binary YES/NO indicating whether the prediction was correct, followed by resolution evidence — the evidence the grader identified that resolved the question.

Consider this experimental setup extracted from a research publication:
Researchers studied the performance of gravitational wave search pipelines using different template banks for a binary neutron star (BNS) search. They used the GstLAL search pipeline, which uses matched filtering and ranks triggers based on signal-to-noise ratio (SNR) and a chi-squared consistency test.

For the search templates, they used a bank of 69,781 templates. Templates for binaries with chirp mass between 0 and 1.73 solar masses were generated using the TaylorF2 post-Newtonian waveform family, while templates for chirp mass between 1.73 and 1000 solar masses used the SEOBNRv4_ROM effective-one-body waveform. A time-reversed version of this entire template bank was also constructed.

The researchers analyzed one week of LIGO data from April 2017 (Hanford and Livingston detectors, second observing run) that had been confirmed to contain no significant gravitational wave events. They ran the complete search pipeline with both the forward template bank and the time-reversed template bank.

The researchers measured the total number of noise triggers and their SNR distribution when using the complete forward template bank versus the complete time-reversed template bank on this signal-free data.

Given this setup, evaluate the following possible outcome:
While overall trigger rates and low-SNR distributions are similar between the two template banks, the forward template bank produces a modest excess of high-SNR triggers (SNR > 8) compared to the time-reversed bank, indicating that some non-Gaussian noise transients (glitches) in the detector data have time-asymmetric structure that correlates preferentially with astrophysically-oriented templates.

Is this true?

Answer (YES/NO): NO